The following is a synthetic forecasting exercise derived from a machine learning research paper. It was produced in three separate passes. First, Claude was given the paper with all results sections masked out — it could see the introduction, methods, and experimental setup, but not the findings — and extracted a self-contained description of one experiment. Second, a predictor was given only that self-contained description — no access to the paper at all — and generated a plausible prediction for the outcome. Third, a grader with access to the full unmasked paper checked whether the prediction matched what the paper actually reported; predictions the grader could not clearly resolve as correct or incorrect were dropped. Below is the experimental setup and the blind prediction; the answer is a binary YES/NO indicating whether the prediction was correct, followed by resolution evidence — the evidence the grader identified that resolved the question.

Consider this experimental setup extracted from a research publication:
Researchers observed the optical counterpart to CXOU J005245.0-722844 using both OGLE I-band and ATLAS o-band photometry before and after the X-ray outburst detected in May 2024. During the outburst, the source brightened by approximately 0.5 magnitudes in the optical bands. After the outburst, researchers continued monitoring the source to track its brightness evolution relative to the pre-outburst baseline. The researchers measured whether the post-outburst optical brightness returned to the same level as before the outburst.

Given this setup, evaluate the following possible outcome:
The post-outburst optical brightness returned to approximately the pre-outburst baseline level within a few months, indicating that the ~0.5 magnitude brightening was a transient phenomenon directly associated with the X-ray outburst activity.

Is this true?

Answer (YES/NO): NO